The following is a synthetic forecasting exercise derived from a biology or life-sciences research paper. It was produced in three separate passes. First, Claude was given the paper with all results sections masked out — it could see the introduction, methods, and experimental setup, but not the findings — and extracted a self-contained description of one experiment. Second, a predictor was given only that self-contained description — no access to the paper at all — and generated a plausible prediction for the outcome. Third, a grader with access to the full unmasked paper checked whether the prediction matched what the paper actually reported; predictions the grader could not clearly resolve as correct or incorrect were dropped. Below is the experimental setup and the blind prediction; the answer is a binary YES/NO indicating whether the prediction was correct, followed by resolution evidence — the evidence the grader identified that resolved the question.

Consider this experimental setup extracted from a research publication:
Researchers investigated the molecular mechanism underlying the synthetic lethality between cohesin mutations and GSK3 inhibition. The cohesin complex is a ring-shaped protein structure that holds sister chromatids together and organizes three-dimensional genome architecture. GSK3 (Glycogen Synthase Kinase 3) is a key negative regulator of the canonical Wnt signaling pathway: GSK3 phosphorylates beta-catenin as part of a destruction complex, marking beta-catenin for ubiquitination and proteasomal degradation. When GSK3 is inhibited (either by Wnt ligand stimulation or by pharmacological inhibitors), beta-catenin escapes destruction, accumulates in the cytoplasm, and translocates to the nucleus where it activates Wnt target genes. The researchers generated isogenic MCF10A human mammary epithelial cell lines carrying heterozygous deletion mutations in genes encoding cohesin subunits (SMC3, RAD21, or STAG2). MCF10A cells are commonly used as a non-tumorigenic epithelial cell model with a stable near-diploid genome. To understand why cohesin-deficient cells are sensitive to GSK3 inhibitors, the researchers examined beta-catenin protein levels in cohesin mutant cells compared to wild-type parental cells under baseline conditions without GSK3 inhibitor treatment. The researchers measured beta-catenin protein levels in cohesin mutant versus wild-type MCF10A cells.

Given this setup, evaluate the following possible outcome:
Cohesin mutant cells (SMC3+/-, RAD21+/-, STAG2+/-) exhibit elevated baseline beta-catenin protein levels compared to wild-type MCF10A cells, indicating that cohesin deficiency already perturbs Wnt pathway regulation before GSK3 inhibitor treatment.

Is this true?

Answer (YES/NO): YES